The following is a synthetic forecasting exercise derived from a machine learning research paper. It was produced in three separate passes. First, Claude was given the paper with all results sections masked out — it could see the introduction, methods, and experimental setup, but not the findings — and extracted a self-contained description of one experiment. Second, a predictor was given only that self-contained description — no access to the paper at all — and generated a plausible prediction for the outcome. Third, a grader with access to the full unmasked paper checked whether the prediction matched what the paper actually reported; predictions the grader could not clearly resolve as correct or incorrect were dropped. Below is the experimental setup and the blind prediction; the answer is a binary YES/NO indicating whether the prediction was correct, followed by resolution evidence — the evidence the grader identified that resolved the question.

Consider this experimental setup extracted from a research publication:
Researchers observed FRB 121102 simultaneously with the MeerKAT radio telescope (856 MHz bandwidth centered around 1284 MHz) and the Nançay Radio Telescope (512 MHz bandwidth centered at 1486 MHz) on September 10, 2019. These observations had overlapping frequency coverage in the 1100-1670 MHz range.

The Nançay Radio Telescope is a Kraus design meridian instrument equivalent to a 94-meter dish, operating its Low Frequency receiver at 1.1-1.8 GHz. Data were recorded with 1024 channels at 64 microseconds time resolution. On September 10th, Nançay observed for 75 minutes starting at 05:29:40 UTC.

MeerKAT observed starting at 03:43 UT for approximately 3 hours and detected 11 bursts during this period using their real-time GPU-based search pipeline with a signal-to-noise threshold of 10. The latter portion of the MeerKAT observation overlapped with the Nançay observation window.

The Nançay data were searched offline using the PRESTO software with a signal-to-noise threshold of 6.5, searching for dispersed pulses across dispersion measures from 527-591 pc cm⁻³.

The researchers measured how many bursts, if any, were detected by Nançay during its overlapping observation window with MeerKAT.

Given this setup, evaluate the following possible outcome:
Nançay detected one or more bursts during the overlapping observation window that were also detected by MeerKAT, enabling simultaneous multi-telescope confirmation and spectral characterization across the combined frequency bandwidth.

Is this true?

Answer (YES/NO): YES